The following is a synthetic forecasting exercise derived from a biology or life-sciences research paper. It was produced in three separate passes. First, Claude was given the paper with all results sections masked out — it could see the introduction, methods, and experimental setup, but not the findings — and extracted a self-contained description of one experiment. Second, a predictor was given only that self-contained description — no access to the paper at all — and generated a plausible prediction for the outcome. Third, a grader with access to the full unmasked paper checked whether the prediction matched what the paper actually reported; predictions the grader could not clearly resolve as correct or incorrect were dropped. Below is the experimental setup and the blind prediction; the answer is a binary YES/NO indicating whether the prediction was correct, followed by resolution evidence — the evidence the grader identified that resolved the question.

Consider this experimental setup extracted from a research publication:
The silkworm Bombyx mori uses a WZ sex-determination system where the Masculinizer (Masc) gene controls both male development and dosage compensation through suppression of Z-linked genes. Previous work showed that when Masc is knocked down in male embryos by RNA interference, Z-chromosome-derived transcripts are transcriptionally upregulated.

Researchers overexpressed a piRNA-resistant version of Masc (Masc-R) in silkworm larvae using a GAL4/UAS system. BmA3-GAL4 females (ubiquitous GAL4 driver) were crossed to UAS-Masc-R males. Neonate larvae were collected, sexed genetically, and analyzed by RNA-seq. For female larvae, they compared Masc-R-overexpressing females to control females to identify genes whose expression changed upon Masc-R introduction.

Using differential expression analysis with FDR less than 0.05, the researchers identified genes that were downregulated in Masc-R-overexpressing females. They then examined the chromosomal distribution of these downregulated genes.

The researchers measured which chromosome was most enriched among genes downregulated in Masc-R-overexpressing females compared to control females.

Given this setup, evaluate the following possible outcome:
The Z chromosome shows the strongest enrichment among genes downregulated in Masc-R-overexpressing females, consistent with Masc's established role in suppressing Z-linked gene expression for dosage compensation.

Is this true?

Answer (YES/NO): YES